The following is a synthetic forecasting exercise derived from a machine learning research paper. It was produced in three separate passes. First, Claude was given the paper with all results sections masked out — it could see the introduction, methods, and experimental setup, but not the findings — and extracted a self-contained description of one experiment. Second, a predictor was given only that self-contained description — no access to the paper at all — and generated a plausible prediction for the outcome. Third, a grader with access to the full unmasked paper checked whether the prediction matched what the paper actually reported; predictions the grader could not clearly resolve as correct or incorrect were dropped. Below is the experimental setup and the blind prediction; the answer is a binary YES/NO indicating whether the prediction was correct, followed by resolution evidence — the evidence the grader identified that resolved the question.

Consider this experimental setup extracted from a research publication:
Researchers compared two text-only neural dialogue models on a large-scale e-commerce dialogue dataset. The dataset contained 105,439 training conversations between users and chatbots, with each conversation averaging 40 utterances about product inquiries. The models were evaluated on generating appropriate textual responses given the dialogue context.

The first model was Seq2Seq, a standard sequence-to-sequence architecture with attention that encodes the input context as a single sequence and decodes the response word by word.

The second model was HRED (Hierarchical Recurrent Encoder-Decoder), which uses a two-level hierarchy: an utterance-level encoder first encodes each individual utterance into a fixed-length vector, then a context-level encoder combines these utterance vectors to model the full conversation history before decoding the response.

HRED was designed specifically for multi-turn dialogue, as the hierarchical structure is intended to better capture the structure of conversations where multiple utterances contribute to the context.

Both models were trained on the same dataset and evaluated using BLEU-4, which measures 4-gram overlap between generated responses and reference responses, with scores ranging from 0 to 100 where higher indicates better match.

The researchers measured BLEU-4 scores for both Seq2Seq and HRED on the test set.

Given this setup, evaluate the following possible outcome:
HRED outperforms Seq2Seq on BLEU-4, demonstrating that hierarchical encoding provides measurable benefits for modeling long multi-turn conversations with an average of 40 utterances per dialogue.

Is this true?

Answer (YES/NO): NO